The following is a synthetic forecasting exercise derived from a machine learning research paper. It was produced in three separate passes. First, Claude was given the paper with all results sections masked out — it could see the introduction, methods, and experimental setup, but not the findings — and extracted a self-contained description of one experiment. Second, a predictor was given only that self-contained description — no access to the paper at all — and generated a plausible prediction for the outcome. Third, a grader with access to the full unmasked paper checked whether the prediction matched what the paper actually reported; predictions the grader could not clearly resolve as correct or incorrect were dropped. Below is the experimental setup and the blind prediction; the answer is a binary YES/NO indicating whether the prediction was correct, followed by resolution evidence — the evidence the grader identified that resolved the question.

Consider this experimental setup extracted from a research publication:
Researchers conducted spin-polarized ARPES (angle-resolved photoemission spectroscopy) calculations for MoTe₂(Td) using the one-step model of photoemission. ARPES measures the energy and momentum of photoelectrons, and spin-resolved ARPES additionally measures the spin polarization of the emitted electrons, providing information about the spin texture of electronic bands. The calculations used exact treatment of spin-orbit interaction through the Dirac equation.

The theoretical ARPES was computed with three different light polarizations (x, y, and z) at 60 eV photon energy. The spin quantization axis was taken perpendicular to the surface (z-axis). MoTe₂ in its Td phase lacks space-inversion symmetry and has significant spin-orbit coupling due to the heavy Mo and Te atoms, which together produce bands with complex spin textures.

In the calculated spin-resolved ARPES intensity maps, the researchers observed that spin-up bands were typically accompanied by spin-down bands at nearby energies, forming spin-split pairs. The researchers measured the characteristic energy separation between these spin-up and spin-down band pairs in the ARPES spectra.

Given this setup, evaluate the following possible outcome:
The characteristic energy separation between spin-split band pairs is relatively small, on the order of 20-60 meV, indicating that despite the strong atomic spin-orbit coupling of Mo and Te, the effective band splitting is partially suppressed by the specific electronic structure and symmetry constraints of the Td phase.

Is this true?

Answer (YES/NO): NO